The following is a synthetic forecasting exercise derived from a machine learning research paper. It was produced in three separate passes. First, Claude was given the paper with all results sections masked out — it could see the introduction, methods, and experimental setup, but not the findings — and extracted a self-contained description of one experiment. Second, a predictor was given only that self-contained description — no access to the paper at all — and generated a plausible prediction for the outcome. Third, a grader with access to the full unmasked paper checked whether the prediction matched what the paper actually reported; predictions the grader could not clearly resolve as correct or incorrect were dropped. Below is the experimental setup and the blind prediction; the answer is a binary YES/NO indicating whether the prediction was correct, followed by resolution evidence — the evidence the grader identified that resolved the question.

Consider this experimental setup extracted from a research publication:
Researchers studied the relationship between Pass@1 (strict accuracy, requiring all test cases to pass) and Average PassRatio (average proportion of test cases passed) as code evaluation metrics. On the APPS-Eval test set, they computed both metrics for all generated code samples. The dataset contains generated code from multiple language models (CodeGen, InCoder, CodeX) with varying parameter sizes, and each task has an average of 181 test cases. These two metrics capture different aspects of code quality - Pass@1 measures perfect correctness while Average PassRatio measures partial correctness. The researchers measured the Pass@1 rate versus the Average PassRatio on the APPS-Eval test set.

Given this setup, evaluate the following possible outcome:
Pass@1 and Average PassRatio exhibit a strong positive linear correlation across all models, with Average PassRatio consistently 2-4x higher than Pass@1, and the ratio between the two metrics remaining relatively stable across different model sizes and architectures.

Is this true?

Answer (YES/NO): NO